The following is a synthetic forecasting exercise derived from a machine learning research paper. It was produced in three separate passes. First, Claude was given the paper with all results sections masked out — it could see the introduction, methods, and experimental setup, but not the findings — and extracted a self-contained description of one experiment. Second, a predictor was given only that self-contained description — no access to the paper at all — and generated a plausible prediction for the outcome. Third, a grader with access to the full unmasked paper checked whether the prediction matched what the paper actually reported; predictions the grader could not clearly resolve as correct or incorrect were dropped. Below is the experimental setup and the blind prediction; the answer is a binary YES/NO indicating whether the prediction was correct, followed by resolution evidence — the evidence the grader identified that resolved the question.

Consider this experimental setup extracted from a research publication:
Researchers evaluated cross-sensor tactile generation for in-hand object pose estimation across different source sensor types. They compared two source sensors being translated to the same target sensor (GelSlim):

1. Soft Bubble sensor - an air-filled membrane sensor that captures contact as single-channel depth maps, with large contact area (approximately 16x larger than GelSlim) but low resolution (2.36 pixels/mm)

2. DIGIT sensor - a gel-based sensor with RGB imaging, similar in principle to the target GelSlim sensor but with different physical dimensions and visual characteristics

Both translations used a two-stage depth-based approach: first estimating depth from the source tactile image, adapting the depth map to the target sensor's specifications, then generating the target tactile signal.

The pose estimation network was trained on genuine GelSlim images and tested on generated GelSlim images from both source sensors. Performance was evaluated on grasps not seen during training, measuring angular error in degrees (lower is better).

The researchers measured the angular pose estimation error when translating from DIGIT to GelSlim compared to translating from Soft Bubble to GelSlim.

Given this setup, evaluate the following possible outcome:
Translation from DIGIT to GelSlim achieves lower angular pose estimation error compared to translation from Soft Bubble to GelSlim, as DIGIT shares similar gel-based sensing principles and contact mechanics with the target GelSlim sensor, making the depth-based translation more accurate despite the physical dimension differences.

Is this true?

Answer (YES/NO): NO